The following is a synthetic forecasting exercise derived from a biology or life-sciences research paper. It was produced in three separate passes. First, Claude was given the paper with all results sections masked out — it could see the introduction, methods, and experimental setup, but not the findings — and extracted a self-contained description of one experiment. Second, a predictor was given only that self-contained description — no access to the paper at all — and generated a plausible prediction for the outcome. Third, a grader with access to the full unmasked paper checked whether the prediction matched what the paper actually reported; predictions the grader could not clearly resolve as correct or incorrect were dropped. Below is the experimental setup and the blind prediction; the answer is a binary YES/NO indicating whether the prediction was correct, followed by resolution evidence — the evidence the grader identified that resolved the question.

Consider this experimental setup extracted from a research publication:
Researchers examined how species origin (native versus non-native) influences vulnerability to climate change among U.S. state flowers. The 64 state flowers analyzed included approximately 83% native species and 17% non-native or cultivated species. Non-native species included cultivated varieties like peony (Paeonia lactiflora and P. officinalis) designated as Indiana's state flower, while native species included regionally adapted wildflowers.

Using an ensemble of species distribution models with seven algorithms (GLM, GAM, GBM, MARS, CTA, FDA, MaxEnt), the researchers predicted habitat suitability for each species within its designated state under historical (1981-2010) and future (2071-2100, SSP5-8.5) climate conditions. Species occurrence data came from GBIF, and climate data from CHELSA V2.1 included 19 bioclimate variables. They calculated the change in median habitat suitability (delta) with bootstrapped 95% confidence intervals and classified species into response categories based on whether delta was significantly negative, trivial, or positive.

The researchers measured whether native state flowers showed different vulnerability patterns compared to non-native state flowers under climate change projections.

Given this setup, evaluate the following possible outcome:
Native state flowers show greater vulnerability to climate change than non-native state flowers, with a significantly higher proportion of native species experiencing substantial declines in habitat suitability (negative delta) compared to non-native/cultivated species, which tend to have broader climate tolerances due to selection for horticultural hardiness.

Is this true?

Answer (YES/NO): YES